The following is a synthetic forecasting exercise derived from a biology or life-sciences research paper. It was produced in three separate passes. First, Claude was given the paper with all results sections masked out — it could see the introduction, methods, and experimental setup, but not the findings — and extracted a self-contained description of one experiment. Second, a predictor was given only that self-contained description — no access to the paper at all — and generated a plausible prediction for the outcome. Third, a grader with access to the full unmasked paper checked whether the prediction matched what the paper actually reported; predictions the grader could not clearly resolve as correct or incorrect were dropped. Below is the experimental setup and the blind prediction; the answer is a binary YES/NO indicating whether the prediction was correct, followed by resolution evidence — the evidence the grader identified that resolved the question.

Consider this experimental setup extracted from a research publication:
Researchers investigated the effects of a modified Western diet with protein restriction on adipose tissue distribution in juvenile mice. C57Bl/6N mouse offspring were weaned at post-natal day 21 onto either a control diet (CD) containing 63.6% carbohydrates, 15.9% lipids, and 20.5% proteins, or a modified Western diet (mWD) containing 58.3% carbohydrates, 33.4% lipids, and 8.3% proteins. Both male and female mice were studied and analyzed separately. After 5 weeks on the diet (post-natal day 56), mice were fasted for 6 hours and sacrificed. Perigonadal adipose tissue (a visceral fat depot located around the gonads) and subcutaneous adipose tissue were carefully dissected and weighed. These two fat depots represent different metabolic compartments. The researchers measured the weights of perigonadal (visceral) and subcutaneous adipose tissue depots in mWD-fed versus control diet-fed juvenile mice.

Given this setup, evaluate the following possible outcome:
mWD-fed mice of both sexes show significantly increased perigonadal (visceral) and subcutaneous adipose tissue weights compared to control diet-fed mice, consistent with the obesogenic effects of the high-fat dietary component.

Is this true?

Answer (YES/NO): NO